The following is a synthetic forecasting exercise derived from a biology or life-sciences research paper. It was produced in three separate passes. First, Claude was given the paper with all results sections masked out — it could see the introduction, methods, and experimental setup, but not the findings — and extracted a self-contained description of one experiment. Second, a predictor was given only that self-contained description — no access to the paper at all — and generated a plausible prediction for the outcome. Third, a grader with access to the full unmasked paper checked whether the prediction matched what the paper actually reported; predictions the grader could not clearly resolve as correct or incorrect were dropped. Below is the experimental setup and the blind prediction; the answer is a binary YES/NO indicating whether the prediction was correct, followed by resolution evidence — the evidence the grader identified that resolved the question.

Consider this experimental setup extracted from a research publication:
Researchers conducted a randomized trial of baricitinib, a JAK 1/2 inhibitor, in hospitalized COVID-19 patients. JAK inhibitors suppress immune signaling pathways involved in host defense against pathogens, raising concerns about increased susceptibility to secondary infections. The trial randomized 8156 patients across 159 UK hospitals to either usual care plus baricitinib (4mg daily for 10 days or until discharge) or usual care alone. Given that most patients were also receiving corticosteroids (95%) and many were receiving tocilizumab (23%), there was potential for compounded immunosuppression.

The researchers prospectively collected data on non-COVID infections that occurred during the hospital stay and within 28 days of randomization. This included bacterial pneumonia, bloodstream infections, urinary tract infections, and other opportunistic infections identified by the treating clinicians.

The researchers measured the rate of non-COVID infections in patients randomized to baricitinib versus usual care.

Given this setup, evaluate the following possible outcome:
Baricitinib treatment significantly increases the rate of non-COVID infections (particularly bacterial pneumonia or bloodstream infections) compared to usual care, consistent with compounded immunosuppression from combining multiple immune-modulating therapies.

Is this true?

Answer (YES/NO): NO